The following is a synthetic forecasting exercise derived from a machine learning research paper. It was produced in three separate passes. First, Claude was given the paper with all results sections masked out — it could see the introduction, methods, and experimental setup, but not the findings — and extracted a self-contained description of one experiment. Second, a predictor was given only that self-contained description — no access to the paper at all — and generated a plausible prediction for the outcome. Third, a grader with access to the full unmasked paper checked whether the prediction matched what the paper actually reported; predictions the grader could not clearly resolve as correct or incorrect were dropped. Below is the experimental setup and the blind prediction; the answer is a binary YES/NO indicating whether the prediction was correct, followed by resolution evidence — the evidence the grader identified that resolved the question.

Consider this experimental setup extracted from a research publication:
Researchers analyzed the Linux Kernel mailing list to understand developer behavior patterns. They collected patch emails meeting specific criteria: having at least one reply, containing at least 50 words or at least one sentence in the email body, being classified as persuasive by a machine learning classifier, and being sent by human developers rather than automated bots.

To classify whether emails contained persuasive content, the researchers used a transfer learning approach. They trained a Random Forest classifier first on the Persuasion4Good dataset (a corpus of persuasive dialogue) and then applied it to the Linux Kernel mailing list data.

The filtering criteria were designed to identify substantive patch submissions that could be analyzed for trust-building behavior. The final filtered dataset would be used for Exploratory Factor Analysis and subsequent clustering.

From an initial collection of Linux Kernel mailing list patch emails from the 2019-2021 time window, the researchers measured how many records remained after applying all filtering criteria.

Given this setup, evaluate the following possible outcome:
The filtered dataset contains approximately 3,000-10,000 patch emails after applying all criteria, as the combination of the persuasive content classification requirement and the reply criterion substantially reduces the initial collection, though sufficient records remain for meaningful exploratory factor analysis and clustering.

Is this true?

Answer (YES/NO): NO